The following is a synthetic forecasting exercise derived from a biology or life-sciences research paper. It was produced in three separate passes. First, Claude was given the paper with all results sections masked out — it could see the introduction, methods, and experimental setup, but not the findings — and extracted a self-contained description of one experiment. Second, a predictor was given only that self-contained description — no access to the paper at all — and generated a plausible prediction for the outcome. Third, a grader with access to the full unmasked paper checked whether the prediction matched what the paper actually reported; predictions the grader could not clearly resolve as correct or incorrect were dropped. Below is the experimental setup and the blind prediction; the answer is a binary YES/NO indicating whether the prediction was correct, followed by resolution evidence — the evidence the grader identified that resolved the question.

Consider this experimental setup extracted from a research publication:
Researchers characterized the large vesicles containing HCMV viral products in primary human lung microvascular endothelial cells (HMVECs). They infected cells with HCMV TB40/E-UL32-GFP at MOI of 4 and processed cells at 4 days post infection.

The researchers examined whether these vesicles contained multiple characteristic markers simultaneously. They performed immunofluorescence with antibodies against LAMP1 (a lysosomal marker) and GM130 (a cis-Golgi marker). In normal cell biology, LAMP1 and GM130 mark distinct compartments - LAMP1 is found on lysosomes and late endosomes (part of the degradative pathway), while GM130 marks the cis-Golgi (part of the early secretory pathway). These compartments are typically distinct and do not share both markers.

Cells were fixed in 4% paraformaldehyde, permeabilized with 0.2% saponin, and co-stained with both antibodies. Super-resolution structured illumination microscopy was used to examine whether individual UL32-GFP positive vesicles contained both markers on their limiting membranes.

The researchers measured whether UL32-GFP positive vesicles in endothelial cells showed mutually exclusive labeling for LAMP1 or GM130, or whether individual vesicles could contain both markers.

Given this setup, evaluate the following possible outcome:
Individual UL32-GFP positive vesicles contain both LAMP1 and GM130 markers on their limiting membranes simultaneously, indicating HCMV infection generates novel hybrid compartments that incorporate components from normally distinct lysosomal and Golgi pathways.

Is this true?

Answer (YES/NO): YES